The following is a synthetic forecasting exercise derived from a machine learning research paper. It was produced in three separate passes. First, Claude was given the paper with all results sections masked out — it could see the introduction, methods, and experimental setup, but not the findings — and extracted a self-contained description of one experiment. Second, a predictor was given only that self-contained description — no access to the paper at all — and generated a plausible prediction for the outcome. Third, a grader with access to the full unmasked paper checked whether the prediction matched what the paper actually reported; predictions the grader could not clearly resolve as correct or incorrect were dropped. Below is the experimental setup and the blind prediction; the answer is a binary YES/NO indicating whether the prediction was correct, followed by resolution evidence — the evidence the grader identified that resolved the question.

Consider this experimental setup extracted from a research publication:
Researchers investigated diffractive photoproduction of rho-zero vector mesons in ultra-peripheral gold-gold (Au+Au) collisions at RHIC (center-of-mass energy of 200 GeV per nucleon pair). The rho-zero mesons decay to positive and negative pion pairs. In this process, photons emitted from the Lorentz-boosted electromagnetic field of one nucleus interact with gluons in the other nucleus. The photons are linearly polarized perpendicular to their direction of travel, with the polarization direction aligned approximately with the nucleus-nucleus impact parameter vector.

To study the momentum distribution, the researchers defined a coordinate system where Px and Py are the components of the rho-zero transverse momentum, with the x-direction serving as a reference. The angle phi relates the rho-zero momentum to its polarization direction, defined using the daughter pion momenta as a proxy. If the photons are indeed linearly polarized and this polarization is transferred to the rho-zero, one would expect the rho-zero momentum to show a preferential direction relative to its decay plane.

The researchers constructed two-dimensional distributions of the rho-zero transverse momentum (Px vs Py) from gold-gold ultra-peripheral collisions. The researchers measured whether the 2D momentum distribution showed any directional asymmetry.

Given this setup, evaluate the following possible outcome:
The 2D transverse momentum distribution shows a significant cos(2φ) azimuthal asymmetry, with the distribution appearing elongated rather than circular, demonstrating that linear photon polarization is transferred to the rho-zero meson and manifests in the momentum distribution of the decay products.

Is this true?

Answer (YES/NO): YES